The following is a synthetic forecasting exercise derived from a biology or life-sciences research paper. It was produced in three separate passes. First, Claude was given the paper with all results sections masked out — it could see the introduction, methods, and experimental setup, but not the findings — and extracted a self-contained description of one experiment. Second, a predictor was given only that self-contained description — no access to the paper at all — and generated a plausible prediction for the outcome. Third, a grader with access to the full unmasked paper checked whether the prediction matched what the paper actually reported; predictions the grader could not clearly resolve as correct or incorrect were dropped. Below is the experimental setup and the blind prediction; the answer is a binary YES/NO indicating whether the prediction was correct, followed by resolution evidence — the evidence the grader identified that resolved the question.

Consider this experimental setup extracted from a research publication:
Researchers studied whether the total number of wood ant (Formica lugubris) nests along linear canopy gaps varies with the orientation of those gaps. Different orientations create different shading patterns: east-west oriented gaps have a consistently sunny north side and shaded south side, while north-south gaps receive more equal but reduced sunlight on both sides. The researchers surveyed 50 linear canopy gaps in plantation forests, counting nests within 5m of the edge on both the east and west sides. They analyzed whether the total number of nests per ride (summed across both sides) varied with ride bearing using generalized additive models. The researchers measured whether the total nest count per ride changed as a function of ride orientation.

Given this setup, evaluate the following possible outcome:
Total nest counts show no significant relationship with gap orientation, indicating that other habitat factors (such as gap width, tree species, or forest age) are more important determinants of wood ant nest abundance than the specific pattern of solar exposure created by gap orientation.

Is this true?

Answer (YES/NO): NO